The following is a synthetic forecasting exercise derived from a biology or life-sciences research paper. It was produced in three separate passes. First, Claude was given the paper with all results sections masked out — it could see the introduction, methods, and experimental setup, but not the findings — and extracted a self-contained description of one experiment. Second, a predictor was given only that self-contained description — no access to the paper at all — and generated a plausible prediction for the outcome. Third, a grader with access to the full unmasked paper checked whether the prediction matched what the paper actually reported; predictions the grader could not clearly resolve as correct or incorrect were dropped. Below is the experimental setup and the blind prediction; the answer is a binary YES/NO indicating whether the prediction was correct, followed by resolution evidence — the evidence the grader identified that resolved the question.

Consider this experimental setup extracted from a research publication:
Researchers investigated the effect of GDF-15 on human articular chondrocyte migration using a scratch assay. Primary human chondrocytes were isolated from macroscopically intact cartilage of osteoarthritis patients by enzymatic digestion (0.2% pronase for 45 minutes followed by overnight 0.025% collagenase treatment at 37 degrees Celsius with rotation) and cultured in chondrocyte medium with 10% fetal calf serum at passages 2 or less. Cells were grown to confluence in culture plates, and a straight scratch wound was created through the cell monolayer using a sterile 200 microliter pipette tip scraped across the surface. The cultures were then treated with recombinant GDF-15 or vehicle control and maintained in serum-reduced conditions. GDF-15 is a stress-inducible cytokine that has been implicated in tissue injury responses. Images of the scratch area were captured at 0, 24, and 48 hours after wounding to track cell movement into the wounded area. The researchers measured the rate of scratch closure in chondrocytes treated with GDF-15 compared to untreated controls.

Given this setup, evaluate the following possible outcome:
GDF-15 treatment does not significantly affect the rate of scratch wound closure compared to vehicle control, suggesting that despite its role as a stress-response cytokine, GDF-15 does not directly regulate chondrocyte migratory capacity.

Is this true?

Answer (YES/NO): NO